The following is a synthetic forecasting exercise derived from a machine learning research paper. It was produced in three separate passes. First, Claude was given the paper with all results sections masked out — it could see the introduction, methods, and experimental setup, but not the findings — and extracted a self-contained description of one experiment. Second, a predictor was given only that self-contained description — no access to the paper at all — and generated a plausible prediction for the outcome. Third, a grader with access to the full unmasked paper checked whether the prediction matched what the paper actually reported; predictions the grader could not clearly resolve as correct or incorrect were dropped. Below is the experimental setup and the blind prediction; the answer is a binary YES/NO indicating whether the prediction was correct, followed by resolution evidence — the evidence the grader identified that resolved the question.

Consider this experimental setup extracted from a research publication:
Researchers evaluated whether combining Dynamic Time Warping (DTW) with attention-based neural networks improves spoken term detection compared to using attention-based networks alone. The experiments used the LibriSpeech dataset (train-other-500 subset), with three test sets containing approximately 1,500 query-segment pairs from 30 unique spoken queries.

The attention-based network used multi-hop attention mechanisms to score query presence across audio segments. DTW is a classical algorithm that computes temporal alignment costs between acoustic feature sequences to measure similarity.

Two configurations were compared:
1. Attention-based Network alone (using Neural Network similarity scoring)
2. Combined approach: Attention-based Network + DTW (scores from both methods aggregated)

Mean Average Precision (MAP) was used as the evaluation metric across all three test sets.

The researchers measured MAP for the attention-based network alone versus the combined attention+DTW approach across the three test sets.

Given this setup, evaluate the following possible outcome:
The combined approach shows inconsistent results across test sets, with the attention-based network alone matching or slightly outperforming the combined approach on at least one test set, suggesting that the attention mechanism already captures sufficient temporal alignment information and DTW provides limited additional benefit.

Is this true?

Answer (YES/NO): YES